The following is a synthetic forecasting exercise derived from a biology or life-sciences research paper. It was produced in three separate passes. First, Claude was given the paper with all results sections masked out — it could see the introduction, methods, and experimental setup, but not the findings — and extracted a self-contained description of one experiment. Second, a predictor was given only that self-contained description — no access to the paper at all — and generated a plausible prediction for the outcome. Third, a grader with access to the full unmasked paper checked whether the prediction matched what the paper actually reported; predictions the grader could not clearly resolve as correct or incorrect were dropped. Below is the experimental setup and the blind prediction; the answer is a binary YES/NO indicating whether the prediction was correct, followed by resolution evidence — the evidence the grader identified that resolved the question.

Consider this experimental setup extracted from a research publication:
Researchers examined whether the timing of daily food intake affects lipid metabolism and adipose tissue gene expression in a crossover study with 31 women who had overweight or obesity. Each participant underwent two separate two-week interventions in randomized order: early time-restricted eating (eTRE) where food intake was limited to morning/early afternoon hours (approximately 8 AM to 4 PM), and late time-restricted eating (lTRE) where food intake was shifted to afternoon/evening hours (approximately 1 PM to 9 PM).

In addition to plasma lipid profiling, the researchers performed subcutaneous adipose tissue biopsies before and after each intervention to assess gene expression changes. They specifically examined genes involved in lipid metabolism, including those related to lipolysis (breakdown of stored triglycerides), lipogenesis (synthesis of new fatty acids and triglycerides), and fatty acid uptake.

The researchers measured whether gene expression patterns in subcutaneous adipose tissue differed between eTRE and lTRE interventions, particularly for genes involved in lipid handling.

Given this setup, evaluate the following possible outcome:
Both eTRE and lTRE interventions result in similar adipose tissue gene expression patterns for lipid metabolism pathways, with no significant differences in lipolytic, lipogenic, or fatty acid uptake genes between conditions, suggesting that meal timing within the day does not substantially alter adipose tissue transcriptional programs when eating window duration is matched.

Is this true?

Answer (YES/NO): NO